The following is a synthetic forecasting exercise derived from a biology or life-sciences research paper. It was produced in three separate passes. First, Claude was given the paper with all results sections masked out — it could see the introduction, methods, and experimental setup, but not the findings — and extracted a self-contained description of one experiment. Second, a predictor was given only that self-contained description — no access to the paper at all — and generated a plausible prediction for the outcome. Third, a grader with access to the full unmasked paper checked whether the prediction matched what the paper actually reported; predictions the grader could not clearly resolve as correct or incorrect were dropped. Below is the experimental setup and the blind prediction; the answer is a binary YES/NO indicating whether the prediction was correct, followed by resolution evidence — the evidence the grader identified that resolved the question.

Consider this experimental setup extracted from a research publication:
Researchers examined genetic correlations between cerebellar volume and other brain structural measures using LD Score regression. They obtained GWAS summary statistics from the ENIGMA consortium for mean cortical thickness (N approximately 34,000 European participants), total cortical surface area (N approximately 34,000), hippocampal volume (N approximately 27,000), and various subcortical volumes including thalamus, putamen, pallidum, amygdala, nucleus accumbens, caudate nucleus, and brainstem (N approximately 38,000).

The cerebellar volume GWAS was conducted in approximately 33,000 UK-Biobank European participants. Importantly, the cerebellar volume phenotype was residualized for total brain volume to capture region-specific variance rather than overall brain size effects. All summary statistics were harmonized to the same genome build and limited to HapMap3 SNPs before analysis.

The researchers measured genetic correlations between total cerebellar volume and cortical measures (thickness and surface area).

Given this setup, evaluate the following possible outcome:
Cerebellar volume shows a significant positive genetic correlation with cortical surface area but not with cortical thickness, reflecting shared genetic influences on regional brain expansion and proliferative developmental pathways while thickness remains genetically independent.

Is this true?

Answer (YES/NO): NO